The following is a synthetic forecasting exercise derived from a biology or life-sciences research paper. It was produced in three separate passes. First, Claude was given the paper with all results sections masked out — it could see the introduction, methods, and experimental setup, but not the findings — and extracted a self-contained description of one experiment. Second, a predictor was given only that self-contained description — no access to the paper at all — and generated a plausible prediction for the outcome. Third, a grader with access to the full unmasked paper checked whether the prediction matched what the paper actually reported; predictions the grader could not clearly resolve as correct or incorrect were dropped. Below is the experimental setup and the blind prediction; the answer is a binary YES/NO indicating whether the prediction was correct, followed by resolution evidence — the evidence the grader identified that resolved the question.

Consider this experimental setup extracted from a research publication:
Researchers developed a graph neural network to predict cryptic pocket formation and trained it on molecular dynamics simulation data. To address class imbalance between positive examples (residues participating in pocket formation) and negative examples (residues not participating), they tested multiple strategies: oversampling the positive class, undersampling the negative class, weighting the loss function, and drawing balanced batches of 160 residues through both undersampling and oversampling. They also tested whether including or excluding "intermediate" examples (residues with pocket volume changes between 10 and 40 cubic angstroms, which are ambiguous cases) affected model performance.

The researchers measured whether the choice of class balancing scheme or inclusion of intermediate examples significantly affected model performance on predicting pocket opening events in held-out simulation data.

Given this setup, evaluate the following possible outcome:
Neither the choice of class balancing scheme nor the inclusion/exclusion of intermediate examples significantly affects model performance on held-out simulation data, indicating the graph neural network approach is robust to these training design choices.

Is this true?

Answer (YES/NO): YES